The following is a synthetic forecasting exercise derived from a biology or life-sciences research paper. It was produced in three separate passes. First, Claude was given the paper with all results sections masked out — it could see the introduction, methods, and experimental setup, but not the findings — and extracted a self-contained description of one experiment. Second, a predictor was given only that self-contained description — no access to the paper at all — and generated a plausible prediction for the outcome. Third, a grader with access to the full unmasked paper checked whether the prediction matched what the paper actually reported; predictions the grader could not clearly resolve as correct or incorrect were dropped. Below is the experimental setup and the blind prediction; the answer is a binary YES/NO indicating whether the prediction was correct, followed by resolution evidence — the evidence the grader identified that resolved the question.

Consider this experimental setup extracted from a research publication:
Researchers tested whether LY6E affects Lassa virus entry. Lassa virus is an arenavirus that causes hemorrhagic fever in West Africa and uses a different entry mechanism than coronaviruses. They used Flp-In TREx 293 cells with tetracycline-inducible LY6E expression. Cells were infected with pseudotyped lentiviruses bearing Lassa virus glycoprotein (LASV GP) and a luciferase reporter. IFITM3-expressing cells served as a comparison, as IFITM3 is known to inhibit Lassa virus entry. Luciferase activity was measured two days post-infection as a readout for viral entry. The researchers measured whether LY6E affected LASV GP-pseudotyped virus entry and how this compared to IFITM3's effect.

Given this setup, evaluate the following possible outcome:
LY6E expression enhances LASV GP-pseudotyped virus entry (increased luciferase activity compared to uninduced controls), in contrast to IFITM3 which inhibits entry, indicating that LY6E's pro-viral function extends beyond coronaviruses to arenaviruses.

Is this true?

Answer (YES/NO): NO